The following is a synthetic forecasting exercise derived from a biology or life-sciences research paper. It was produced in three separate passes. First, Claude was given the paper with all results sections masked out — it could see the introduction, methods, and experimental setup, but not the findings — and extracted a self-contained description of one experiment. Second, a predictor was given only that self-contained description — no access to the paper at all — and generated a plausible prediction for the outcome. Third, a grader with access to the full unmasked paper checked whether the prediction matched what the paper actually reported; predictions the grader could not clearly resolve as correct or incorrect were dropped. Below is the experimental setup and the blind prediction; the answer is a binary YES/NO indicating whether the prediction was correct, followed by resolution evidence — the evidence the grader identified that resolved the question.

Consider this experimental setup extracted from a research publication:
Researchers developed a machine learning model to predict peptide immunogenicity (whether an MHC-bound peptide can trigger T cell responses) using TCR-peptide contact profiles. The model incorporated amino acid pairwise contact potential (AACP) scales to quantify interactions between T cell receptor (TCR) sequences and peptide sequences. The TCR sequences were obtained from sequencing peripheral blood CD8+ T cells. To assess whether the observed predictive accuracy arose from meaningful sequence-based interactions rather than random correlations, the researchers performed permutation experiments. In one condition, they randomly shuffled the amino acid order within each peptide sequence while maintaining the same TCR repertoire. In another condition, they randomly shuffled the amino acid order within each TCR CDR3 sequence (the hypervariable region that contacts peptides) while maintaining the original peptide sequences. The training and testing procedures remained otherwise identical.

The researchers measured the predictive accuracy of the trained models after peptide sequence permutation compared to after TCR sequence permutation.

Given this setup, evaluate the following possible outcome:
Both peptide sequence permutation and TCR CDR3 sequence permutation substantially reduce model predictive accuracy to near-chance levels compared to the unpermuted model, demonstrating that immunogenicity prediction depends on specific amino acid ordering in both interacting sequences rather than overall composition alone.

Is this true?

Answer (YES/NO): NO